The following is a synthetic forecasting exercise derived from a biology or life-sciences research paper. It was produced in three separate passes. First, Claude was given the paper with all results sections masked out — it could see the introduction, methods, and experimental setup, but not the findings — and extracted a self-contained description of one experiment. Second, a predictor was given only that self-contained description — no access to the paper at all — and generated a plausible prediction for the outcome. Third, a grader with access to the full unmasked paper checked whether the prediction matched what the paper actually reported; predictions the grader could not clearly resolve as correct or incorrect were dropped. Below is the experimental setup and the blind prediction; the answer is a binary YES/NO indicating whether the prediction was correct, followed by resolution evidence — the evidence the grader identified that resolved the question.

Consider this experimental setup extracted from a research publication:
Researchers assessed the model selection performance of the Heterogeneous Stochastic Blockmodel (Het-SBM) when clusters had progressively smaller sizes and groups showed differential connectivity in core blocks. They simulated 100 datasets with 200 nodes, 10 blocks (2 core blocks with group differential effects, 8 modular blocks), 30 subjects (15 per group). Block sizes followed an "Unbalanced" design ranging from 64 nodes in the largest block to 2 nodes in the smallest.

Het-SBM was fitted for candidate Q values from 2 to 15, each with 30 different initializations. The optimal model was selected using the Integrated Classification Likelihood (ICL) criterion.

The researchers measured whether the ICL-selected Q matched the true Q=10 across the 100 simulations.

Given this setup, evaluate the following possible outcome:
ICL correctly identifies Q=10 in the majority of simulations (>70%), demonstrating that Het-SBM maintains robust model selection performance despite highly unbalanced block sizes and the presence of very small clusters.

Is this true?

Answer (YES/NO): YES